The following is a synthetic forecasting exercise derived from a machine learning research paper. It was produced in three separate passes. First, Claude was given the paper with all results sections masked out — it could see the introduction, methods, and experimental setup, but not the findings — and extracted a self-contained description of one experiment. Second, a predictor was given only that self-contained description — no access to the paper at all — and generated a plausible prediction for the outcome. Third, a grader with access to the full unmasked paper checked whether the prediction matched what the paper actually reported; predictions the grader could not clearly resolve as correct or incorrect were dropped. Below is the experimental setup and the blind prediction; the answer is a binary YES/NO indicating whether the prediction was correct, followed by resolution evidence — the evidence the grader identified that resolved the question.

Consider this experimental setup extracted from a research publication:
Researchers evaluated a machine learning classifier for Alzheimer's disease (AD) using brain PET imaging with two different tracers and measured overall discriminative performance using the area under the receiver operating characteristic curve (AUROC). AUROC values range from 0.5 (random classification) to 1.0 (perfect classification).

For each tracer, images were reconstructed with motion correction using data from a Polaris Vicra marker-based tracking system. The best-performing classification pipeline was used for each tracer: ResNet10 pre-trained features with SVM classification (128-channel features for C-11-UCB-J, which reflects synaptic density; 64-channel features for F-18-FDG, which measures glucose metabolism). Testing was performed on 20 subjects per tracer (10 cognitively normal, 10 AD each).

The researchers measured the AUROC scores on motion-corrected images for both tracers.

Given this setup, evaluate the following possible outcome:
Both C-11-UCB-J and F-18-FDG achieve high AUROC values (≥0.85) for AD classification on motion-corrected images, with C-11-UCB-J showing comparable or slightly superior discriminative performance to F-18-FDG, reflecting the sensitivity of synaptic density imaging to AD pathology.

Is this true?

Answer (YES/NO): NO